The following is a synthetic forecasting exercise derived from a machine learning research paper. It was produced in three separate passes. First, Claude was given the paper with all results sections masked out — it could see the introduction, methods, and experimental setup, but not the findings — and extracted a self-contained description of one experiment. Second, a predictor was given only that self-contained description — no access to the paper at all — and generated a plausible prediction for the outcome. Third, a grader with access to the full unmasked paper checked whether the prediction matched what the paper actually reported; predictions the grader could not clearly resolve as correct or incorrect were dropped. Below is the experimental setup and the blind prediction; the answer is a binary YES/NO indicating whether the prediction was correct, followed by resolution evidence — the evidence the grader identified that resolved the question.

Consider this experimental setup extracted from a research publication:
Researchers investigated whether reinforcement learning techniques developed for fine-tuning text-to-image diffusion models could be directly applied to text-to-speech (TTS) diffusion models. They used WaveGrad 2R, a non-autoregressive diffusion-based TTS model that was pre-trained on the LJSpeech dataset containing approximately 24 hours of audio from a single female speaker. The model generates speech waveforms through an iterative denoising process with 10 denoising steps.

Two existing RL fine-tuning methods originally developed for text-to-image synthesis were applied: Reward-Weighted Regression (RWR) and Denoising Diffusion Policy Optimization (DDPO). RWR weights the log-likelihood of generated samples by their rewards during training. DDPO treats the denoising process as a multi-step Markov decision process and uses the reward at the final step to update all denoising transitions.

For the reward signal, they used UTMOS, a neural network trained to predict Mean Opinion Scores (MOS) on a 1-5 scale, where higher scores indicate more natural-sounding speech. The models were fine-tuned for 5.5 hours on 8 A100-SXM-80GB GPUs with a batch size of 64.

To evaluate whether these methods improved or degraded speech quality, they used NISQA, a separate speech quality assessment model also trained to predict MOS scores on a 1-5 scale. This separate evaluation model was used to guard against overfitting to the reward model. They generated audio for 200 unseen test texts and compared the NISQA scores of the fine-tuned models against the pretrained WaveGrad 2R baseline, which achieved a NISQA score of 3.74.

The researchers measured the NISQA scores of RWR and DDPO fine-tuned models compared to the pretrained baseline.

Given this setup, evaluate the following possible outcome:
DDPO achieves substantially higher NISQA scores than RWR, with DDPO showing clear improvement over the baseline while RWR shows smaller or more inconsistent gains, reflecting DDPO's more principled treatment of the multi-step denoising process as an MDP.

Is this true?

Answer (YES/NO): NO